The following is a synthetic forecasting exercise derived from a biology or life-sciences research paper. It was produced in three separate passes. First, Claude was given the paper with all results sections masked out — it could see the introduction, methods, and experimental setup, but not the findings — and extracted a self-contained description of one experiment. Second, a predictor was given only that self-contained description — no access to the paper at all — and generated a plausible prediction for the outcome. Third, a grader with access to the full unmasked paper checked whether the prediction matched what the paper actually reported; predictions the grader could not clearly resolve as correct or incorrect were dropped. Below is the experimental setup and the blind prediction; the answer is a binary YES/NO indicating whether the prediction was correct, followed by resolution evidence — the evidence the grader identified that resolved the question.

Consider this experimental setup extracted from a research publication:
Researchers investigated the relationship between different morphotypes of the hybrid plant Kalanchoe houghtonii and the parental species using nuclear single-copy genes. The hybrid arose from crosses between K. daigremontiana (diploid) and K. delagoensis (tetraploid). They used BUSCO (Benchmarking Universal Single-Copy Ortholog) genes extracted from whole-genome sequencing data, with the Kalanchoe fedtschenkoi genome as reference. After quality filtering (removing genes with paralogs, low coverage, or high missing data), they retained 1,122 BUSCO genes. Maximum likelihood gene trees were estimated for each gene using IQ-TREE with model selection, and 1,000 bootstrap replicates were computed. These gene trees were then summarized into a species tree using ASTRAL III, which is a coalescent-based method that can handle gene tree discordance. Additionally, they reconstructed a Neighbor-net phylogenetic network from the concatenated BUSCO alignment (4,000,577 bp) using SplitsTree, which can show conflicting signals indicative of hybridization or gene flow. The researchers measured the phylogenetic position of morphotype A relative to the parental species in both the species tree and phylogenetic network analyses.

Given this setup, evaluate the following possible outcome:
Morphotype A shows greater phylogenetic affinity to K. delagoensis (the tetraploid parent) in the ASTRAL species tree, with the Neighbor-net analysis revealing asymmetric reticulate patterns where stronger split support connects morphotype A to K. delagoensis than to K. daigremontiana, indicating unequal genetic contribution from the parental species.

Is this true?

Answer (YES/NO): NO